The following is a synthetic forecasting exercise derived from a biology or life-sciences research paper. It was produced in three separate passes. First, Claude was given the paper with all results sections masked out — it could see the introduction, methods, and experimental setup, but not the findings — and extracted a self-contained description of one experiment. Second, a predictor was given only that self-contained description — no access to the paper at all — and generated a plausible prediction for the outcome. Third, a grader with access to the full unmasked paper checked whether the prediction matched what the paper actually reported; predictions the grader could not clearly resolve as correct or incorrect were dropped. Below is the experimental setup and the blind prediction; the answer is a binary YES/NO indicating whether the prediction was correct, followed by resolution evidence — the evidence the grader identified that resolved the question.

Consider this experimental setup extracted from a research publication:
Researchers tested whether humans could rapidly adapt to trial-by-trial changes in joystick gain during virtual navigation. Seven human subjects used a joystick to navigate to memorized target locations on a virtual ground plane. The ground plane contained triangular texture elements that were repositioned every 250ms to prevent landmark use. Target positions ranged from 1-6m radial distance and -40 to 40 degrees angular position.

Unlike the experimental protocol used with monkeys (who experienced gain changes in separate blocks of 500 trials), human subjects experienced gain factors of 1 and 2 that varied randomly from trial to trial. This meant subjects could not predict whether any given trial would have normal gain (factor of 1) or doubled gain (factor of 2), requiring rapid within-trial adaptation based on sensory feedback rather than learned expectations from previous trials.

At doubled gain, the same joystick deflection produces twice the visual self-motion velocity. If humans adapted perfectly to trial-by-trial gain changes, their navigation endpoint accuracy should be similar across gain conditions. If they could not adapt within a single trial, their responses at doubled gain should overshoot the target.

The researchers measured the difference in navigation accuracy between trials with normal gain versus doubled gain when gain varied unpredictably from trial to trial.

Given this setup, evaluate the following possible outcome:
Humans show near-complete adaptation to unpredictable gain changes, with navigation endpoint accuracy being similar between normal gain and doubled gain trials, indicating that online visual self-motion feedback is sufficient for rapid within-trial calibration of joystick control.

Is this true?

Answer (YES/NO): YES